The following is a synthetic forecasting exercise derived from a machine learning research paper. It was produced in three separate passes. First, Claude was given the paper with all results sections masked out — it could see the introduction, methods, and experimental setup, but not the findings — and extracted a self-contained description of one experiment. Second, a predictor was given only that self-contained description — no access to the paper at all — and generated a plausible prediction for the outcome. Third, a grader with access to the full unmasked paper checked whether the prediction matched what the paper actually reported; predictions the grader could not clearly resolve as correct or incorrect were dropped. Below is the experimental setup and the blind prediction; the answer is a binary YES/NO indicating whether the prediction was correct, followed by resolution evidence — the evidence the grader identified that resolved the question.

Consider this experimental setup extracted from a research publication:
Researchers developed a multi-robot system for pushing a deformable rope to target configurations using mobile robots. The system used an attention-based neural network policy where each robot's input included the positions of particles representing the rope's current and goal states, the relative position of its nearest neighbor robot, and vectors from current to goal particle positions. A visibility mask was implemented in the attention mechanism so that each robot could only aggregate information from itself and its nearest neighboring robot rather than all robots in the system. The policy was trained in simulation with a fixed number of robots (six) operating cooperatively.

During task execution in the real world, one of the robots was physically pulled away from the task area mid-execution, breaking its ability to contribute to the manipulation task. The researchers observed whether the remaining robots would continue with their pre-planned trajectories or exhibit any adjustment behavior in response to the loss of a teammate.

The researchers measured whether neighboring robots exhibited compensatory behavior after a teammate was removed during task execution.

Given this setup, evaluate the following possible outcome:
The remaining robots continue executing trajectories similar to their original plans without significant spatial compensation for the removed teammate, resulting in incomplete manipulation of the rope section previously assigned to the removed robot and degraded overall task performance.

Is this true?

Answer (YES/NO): NO